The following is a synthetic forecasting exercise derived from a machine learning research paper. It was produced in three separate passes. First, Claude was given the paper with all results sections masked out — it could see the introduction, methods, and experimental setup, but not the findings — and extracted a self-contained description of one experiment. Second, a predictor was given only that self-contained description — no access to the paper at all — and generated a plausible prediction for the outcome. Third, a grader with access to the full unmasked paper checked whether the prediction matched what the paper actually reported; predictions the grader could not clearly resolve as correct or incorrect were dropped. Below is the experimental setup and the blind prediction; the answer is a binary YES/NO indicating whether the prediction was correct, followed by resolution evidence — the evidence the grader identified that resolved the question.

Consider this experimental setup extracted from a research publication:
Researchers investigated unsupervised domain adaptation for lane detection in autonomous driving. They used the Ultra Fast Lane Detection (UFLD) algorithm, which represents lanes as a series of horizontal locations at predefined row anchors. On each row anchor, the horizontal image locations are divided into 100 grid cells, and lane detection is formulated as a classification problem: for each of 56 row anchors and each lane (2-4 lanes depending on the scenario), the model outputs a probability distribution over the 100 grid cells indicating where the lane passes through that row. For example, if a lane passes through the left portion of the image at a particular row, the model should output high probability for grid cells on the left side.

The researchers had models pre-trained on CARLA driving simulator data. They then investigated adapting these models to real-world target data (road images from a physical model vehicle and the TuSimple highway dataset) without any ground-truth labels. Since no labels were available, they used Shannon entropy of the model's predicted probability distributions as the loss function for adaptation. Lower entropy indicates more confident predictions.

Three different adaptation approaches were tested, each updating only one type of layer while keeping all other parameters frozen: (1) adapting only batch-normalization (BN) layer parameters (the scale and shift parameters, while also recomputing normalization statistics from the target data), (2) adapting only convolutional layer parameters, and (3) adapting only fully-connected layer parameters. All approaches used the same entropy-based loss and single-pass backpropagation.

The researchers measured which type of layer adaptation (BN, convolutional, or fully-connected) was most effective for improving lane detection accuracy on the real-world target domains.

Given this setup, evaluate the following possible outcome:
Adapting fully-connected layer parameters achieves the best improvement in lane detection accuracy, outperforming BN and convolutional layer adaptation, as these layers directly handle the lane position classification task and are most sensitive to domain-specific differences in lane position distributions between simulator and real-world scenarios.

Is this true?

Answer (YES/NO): NO